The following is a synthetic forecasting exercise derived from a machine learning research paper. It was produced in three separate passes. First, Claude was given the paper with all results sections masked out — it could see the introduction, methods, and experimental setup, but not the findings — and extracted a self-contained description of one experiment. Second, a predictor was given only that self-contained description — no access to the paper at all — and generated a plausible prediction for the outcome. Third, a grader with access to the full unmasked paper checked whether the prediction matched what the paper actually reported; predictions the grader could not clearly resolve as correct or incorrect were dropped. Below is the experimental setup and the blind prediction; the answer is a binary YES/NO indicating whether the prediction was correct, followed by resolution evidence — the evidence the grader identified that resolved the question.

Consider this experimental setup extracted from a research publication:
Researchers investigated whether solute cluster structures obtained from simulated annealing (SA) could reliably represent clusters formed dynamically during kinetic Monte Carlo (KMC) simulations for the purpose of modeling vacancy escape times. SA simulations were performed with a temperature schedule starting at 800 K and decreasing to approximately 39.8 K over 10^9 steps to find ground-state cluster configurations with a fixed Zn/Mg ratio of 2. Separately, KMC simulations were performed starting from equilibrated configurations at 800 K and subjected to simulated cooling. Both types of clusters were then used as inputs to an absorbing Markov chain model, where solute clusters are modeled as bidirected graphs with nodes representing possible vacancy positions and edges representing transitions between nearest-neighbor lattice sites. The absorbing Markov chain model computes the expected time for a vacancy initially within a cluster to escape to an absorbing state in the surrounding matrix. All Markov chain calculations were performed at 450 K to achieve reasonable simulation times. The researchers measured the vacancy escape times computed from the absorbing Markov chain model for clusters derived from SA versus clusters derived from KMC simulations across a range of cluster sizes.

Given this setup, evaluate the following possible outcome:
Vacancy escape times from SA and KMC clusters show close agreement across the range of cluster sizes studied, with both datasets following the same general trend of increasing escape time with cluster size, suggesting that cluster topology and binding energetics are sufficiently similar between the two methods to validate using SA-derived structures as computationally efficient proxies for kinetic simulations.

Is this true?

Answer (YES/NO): YES